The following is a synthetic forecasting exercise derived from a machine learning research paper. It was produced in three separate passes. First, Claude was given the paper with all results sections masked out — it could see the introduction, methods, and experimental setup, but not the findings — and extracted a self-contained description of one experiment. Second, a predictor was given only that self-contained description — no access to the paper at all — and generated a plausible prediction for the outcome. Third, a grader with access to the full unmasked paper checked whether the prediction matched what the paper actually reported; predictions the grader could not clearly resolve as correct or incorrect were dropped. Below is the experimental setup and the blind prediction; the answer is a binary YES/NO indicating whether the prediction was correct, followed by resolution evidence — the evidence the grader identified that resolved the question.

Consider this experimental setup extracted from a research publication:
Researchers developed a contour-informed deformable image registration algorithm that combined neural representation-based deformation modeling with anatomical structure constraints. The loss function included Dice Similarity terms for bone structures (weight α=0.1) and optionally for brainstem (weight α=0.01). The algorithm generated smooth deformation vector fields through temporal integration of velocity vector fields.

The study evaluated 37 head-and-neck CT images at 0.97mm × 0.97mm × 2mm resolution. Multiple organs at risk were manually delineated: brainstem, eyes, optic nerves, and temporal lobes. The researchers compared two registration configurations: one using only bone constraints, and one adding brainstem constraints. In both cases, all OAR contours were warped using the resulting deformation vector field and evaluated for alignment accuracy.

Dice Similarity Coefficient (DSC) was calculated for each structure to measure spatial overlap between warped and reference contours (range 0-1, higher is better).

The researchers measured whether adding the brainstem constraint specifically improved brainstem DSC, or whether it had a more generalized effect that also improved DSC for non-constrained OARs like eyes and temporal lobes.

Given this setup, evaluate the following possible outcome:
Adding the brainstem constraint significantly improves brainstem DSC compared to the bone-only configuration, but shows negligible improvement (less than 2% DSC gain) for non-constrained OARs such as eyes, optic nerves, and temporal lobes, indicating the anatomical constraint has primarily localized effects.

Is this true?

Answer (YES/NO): NO